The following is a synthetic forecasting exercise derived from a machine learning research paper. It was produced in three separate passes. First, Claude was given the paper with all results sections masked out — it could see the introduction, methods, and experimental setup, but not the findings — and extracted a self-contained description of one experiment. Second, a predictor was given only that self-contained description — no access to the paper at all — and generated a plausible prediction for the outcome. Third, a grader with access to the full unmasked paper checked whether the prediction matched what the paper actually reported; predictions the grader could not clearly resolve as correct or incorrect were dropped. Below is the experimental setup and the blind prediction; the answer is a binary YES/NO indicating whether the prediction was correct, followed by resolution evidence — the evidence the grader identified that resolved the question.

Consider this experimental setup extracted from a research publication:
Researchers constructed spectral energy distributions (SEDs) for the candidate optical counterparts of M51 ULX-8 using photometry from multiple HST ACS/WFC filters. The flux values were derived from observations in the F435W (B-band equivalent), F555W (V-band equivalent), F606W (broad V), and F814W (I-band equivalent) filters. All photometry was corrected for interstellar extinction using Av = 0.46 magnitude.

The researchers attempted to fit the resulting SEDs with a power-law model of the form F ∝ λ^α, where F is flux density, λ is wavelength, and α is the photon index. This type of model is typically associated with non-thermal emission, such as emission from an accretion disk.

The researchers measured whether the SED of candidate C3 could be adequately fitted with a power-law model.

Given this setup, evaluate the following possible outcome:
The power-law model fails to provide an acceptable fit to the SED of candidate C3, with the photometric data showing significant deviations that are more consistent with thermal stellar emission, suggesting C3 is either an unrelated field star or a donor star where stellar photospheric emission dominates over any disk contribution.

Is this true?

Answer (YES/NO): NO